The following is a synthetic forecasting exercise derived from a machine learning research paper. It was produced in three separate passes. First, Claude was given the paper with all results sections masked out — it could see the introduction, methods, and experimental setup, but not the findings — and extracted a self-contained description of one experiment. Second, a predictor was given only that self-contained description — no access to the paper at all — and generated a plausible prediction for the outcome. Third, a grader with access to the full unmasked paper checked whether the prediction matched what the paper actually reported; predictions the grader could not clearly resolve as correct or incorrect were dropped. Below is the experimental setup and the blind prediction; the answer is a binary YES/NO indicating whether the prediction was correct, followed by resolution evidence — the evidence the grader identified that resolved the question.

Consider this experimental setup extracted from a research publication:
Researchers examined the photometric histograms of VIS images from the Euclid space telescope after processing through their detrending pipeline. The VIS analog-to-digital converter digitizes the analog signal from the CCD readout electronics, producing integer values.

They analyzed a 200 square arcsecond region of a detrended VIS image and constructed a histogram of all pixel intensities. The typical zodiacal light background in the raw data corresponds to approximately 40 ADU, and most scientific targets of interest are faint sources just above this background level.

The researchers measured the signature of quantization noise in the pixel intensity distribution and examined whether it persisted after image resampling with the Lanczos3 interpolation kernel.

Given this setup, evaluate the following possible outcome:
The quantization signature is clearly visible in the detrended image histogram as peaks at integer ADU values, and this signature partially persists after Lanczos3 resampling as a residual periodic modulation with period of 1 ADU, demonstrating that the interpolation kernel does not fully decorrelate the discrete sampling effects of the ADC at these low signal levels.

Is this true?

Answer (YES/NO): NO